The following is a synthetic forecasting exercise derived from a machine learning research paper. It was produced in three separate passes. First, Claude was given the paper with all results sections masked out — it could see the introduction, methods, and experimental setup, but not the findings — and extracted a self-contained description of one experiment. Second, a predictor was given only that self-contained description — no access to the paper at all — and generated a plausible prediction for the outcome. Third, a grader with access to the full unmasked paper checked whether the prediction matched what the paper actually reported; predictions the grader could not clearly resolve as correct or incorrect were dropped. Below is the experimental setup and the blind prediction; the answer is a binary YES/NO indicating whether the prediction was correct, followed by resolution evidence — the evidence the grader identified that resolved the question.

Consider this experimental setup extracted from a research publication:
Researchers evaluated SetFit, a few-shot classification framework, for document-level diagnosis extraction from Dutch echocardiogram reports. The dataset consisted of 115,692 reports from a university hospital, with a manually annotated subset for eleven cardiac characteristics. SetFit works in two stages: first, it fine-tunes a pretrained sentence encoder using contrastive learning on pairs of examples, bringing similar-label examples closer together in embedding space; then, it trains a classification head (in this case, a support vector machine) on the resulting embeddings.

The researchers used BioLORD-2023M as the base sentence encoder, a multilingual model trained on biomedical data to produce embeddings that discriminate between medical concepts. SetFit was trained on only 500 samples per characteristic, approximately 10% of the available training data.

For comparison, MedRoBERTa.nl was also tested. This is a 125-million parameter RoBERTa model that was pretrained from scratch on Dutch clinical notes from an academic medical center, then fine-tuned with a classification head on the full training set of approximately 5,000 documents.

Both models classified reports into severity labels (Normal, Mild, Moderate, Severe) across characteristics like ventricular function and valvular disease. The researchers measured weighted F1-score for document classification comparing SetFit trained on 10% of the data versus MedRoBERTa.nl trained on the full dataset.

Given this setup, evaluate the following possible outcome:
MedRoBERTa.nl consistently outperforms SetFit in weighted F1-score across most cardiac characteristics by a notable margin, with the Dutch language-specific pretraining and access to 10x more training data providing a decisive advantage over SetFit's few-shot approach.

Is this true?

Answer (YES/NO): NO